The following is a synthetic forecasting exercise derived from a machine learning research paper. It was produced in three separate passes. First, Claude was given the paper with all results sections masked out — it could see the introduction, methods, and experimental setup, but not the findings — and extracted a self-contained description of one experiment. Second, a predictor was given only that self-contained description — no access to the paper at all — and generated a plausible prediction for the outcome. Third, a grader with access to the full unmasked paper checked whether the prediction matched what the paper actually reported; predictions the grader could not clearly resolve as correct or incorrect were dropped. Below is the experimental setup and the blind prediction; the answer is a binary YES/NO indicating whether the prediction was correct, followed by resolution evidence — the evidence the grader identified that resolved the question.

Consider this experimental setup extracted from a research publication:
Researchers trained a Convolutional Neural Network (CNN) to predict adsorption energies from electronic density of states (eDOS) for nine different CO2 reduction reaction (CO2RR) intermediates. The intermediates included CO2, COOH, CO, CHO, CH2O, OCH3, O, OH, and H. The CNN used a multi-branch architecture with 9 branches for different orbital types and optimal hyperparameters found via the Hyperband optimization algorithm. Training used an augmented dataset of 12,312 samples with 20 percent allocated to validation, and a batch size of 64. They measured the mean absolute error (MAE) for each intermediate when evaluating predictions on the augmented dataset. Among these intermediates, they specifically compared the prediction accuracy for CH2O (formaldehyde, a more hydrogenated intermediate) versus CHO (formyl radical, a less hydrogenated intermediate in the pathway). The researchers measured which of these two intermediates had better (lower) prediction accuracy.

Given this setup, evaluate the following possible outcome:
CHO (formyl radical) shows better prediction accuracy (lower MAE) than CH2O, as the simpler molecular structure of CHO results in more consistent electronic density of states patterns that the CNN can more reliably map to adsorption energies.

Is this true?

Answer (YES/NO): NO